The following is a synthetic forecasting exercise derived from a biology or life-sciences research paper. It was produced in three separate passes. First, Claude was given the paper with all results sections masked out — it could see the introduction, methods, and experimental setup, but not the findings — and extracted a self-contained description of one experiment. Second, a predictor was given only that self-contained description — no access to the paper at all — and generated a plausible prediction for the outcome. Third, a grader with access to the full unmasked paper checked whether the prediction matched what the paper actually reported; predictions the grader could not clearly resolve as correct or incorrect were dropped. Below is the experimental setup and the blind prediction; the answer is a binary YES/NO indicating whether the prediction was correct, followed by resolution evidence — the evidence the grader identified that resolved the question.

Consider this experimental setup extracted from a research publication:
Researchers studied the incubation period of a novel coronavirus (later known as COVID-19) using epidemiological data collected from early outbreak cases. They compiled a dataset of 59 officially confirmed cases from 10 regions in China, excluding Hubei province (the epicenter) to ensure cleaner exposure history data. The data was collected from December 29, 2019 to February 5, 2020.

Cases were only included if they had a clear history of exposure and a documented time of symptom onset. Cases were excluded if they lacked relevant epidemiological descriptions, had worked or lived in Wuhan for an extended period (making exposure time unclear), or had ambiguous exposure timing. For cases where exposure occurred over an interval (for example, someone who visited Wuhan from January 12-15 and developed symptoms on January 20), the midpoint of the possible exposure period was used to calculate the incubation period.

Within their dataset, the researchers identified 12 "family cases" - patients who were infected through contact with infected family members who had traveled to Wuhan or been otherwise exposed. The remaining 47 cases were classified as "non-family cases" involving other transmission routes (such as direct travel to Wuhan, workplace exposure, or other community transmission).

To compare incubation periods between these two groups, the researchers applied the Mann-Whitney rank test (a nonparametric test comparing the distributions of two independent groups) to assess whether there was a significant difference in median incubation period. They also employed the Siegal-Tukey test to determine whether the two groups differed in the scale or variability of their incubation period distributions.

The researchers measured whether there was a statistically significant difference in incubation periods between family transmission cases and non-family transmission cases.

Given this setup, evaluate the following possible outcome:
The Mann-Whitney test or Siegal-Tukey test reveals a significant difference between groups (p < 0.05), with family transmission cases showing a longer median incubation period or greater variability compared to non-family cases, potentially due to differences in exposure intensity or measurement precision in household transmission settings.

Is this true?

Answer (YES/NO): NO